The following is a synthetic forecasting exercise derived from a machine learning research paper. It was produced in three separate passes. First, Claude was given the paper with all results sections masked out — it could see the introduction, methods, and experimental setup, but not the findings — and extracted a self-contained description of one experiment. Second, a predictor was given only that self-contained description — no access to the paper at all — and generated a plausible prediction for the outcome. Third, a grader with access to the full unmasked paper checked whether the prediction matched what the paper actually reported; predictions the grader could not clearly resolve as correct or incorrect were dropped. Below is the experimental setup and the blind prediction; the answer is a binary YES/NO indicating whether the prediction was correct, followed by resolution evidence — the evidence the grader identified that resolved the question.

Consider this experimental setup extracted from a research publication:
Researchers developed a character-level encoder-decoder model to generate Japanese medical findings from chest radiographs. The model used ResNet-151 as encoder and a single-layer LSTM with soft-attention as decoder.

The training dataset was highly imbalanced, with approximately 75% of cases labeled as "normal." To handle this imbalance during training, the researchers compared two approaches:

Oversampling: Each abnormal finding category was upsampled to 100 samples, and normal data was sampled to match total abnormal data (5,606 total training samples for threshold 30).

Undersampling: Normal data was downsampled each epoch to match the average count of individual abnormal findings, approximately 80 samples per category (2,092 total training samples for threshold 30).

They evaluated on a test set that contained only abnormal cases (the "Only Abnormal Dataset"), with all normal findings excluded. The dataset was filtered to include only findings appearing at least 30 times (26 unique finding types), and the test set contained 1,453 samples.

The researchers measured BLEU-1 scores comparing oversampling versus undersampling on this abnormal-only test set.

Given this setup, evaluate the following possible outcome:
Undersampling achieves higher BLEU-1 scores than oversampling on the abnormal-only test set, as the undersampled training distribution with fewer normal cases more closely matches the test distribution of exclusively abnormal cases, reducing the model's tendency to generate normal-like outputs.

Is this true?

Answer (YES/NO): YES